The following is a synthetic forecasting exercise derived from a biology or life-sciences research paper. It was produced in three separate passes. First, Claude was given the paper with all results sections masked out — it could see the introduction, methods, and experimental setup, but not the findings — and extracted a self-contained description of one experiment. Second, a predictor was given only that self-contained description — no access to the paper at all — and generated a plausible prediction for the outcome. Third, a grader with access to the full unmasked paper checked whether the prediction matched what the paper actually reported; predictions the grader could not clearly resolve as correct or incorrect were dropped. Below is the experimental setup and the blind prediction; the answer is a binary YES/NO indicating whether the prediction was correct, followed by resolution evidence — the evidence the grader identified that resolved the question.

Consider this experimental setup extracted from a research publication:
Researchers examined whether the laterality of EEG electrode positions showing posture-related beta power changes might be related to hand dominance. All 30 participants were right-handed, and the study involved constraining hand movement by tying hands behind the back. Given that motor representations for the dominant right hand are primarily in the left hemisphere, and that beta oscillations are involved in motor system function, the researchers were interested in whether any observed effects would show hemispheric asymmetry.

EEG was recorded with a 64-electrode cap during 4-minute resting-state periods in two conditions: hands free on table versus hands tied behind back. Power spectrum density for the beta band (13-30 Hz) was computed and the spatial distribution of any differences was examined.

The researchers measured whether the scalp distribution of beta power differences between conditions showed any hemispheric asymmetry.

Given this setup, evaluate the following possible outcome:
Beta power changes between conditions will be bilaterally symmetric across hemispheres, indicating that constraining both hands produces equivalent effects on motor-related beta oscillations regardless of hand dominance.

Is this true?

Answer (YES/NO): NO